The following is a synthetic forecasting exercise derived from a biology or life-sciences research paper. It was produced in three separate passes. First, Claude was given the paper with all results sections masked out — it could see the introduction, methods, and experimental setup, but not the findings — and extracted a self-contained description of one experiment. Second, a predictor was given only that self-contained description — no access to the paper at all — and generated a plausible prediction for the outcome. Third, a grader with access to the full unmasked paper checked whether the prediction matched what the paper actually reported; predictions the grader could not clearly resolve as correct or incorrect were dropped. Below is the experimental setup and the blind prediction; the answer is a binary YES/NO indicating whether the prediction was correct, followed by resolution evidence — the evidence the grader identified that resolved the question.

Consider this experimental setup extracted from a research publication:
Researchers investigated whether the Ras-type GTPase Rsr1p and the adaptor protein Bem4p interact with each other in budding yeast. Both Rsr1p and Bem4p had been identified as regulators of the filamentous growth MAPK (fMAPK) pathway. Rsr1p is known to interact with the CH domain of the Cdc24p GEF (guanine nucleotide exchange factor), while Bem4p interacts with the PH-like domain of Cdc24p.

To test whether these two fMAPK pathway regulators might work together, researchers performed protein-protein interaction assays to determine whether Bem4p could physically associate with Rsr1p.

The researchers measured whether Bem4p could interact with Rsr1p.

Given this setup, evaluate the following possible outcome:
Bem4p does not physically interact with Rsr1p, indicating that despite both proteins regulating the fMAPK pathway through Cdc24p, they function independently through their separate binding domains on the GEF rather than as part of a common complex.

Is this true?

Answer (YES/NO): NO